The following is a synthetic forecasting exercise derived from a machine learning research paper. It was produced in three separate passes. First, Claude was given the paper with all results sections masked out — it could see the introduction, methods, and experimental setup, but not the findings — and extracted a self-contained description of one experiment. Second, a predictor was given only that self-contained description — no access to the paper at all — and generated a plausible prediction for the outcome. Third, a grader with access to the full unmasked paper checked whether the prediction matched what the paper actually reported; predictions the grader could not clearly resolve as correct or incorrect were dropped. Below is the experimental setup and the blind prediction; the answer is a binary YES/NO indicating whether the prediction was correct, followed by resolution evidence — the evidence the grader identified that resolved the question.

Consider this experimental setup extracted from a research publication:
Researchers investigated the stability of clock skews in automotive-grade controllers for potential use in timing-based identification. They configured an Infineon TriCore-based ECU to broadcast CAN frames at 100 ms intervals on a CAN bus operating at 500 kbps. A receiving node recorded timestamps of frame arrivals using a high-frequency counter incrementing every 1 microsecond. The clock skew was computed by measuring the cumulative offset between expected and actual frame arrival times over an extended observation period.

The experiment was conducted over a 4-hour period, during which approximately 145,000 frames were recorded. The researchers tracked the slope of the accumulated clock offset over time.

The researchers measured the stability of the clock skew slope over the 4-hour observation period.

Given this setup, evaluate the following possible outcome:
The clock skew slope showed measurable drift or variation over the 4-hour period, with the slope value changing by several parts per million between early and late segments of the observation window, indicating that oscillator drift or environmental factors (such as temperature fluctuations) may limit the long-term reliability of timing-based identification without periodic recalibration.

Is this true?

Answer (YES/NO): NO